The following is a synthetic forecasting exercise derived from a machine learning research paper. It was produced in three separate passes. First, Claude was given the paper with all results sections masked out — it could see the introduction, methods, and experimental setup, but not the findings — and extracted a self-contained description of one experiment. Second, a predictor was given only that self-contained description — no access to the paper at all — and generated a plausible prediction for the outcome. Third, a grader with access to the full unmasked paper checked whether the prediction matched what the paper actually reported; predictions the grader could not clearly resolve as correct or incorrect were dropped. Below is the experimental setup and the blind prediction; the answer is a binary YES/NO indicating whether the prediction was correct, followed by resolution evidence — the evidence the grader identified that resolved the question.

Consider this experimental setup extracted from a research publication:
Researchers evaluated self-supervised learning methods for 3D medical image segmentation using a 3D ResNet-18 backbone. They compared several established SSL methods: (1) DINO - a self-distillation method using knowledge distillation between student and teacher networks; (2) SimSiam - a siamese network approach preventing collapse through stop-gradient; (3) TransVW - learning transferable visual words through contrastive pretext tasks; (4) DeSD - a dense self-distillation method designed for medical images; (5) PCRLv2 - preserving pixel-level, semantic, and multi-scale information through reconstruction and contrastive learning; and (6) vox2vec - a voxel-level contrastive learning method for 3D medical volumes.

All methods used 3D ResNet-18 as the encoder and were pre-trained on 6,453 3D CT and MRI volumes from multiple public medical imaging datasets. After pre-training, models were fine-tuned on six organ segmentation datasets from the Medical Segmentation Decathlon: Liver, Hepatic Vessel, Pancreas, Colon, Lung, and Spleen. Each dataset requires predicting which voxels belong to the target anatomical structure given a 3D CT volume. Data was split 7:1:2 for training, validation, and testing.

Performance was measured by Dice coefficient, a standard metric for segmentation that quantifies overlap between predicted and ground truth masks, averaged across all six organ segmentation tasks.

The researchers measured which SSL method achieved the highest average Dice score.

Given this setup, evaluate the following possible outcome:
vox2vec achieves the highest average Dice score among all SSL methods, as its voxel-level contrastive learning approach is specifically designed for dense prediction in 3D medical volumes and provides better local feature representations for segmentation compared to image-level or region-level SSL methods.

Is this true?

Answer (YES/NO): NO